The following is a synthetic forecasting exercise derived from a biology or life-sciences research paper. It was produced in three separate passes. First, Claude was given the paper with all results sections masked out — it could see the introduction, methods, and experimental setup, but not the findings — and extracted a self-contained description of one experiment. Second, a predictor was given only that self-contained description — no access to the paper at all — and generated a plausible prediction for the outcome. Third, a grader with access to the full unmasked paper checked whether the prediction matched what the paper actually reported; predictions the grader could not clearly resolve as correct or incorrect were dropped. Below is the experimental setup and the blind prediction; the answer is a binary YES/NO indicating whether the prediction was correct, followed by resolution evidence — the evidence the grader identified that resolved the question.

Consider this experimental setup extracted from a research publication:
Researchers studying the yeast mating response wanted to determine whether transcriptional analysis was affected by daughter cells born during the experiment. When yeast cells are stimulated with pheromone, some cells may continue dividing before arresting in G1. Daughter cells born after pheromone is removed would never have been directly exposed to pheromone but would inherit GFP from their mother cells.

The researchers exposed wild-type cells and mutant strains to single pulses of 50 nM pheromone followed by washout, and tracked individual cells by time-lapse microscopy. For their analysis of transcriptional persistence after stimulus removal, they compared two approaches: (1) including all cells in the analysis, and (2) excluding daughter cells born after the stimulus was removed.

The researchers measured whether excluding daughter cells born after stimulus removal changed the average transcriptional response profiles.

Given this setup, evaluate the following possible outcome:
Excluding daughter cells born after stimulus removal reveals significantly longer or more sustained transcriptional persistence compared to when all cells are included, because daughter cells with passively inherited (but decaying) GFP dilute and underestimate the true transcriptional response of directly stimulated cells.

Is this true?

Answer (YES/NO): NO